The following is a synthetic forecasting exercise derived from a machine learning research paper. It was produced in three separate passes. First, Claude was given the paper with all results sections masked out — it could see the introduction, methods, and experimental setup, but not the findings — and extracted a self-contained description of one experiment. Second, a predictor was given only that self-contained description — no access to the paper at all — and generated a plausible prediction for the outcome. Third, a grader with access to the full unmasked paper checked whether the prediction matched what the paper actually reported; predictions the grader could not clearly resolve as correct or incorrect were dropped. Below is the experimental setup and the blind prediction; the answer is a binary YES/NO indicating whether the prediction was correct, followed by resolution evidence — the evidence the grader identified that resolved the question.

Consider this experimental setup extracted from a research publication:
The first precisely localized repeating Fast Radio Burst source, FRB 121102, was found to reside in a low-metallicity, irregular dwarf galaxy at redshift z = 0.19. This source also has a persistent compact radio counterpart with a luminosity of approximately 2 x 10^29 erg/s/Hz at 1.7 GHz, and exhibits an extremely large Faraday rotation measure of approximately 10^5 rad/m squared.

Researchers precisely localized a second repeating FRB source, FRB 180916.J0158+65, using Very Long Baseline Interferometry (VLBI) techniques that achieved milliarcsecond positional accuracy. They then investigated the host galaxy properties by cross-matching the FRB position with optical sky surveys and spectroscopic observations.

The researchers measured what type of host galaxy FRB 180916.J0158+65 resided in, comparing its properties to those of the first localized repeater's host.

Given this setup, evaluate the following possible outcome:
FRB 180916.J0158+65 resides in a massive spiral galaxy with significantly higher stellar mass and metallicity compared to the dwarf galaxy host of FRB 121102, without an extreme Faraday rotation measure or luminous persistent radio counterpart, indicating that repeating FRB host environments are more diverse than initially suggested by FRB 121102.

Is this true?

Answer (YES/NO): YES